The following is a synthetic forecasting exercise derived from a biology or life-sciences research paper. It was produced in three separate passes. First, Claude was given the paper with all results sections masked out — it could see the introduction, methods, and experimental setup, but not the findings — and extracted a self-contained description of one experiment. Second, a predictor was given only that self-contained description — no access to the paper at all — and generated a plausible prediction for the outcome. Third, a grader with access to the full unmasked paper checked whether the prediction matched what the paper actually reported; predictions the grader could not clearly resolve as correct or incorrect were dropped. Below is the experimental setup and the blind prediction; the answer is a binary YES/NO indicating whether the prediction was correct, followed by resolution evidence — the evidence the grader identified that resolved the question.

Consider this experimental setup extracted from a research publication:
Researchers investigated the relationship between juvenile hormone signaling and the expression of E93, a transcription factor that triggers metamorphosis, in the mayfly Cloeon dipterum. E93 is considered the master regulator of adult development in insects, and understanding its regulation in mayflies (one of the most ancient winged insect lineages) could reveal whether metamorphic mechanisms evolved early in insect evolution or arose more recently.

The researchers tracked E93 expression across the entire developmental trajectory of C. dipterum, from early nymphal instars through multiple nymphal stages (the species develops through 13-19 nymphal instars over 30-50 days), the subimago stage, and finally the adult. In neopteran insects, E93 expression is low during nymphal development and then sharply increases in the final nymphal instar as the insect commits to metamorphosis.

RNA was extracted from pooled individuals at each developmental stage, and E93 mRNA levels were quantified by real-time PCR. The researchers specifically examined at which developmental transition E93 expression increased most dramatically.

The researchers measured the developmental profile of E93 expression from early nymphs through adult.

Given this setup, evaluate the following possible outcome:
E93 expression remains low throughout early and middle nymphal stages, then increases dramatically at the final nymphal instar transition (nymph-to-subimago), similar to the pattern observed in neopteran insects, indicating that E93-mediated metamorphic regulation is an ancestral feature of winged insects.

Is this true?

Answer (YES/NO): YES